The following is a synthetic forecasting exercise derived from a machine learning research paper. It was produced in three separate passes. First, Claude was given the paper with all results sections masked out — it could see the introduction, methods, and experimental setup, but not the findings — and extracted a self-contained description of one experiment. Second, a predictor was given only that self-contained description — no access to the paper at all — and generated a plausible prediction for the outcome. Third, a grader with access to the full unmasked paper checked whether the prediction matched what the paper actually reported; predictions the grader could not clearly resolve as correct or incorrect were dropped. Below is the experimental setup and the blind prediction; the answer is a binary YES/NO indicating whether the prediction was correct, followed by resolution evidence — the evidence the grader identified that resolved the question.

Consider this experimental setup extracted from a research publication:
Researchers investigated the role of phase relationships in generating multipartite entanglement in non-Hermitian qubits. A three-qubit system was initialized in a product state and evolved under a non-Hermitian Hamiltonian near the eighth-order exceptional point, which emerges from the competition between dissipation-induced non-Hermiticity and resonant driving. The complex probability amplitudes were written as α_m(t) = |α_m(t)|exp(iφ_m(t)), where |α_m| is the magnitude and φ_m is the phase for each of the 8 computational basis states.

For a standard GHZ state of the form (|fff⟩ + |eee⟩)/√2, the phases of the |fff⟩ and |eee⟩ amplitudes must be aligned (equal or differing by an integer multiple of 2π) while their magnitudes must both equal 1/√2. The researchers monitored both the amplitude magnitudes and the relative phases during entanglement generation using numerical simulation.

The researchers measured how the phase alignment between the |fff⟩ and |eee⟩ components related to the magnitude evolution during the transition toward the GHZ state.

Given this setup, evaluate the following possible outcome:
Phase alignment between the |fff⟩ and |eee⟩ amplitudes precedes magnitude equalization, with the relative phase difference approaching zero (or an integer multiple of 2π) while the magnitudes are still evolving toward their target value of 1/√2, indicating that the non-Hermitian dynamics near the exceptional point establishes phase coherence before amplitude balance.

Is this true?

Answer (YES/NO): NO